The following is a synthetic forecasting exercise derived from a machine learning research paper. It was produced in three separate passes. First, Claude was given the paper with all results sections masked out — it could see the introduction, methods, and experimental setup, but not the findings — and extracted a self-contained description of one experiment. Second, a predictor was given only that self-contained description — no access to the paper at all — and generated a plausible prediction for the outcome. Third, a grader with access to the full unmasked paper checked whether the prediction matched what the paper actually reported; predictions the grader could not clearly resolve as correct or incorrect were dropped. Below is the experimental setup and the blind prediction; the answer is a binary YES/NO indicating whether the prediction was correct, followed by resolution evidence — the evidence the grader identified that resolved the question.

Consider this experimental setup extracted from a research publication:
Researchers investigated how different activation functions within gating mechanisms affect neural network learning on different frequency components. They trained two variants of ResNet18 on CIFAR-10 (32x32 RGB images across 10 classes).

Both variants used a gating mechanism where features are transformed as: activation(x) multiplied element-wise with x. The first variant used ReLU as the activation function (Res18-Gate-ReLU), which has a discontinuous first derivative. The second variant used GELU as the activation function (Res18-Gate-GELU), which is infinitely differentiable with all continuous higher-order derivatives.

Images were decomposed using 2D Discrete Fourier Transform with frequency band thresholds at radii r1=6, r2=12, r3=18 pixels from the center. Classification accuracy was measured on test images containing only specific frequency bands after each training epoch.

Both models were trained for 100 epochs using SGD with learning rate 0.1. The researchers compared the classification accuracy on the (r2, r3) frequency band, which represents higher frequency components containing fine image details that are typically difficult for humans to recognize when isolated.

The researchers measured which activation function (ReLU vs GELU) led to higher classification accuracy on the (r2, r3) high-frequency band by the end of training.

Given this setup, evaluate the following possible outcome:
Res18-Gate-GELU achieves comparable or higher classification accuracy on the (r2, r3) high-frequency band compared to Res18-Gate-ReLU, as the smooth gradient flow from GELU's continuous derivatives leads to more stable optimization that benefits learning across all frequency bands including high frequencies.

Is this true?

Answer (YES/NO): NO